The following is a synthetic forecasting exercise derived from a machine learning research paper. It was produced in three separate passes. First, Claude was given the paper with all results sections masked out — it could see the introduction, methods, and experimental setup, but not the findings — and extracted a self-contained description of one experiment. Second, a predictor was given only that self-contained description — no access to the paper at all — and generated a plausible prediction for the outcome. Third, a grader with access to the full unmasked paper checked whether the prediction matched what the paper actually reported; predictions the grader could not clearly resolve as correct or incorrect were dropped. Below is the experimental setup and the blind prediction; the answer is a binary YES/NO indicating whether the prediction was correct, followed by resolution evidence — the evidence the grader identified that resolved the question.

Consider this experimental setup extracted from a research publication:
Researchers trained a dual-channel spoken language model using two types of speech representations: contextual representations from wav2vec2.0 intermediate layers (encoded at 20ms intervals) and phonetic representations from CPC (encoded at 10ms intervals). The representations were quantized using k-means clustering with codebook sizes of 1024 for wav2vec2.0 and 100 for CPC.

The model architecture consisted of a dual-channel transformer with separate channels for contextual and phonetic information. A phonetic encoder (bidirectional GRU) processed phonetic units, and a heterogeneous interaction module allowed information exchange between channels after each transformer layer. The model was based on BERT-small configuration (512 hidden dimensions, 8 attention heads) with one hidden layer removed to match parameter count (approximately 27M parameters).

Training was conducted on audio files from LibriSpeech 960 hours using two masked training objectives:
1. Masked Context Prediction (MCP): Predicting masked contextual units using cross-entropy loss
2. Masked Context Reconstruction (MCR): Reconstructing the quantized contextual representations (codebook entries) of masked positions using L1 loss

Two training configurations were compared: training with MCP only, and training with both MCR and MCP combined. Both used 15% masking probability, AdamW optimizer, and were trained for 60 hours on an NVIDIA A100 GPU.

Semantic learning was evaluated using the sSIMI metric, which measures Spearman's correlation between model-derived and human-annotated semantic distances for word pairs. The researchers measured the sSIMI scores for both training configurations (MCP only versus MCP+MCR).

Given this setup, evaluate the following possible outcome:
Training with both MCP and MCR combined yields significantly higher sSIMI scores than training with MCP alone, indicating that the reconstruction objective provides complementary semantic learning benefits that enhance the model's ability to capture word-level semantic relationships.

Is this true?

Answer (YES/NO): NO